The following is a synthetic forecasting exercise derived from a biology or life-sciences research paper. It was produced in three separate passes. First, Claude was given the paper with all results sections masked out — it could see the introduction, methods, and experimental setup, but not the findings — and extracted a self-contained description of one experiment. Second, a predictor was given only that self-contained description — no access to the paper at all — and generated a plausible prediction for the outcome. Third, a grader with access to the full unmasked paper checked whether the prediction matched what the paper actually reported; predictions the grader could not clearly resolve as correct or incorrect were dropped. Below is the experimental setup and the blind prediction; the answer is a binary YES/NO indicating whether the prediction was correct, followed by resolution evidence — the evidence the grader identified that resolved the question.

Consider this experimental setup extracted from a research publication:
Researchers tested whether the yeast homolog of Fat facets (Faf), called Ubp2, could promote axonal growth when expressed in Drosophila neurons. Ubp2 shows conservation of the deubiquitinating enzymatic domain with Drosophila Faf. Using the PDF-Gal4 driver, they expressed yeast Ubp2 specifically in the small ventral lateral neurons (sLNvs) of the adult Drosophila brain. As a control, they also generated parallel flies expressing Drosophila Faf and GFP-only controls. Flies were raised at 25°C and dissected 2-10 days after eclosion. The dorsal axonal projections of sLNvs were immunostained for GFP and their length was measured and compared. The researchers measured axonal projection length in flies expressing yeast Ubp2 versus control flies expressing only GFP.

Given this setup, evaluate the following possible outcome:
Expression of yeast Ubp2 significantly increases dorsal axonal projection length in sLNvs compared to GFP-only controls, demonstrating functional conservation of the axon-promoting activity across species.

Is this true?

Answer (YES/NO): YES